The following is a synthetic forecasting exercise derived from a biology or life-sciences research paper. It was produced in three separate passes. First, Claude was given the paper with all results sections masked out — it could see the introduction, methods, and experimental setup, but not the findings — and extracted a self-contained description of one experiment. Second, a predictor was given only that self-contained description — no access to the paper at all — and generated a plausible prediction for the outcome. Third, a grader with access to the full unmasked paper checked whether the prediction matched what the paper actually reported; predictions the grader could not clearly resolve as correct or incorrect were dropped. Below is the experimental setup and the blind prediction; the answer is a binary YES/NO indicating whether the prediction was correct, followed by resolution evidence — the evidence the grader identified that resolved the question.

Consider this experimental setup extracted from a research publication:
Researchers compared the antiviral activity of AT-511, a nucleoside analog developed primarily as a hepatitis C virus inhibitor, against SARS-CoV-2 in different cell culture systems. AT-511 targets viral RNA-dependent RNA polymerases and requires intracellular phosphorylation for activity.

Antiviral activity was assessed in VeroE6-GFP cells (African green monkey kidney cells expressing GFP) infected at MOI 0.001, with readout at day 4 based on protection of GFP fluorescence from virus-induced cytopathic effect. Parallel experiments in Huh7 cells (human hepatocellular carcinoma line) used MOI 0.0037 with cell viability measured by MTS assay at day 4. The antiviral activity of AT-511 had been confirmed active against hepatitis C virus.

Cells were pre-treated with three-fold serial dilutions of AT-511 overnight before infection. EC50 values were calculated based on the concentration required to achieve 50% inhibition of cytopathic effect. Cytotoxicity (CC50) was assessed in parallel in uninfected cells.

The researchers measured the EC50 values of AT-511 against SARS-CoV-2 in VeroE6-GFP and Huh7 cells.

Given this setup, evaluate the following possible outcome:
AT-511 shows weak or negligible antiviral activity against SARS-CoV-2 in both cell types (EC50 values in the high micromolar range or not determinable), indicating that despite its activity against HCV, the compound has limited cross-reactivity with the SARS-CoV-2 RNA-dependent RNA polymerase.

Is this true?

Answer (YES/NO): YES